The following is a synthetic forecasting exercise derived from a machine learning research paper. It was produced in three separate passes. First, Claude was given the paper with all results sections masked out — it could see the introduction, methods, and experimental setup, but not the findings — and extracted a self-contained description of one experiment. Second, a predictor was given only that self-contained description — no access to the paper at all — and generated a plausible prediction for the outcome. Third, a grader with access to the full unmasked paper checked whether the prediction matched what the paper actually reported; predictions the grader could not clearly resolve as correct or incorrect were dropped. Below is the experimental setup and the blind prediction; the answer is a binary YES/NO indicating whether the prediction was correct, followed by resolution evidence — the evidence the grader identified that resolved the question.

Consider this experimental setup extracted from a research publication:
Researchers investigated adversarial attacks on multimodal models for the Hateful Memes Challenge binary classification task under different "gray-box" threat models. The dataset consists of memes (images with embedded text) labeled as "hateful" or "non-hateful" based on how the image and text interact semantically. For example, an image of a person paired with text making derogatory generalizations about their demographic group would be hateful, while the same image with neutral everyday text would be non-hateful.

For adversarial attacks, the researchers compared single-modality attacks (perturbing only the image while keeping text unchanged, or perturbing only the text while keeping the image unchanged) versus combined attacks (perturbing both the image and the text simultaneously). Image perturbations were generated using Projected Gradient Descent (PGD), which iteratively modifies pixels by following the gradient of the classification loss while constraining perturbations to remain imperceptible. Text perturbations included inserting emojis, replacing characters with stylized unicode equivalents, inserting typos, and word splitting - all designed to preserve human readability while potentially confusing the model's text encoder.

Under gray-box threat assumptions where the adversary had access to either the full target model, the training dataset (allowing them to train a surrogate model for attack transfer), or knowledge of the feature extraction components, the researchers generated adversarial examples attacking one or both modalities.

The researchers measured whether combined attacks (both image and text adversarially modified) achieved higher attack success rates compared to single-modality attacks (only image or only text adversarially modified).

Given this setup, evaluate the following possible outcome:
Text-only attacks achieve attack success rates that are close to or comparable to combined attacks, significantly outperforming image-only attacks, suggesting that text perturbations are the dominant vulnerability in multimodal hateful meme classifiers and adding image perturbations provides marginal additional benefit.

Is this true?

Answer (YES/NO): NO